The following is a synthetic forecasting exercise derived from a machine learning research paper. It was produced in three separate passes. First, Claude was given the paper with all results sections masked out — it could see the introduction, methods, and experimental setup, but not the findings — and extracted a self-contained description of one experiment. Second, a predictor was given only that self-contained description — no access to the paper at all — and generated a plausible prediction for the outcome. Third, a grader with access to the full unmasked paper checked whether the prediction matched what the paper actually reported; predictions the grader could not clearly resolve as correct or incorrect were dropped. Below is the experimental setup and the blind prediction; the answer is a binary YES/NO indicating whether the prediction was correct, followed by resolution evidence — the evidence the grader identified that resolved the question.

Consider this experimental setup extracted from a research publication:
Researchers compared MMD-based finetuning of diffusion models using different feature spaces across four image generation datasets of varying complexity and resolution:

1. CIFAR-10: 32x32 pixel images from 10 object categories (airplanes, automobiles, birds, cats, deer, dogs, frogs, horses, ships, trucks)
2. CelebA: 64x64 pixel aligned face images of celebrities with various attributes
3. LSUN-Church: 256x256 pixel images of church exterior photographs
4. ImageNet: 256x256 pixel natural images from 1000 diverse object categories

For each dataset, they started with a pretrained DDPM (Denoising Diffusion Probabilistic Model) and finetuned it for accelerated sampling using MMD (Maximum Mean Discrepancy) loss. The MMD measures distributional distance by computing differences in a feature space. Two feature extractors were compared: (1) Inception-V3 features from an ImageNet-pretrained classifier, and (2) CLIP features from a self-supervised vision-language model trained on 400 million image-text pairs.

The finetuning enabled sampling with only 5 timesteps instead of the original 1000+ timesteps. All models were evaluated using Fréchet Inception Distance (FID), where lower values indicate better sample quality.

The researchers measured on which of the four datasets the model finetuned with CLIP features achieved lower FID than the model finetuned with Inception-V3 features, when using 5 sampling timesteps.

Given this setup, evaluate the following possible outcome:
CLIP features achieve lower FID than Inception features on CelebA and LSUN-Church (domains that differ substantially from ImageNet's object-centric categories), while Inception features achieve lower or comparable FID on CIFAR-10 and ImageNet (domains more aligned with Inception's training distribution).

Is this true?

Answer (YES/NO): NO